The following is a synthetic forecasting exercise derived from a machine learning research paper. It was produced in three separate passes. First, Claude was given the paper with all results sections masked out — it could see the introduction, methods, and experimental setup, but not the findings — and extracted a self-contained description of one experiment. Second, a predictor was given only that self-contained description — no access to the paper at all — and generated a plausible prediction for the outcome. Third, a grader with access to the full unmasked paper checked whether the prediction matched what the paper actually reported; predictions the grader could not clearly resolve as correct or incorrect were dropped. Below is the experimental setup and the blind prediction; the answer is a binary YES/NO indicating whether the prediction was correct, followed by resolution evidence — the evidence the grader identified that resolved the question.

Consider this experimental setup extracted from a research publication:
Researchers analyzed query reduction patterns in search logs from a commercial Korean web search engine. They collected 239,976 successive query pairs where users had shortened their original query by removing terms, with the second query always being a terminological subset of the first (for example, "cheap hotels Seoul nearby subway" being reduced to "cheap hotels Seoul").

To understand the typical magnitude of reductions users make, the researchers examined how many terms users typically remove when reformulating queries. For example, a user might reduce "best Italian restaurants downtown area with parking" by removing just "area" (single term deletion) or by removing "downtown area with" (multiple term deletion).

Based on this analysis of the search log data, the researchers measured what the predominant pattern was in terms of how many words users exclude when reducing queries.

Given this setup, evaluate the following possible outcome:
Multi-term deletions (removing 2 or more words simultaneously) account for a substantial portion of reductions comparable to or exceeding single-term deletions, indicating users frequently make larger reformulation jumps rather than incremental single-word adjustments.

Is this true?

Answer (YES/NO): NO